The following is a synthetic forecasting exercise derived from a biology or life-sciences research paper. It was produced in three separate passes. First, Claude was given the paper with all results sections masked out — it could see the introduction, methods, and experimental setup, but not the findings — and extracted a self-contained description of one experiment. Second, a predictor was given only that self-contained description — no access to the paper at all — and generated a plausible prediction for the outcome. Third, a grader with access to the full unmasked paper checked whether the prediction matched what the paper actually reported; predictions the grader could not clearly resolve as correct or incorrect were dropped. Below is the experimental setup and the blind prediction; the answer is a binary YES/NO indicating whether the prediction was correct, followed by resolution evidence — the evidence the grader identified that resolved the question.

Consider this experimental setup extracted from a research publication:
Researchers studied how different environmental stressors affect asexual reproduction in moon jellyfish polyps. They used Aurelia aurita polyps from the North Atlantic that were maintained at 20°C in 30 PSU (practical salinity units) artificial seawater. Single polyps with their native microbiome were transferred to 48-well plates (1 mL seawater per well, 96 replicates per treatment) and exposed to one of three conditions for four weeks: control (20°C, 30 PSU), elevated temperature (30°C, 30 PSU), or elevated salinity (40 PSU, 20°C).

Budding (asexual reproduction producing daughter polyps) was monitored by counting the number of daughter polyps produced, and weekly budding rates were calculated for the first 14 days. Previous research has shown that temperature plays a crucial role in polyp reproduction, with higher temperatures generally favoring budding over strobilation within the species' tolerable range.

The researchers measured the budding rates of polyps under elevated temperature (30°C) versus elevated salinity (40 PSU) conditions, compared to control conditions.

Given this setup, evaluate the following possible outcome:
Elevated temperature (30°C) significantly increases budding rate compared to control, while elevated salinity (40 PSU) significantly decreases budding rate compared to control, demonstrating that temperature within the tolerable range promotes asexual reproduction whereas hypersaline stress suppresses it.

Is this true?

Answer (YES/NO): NO